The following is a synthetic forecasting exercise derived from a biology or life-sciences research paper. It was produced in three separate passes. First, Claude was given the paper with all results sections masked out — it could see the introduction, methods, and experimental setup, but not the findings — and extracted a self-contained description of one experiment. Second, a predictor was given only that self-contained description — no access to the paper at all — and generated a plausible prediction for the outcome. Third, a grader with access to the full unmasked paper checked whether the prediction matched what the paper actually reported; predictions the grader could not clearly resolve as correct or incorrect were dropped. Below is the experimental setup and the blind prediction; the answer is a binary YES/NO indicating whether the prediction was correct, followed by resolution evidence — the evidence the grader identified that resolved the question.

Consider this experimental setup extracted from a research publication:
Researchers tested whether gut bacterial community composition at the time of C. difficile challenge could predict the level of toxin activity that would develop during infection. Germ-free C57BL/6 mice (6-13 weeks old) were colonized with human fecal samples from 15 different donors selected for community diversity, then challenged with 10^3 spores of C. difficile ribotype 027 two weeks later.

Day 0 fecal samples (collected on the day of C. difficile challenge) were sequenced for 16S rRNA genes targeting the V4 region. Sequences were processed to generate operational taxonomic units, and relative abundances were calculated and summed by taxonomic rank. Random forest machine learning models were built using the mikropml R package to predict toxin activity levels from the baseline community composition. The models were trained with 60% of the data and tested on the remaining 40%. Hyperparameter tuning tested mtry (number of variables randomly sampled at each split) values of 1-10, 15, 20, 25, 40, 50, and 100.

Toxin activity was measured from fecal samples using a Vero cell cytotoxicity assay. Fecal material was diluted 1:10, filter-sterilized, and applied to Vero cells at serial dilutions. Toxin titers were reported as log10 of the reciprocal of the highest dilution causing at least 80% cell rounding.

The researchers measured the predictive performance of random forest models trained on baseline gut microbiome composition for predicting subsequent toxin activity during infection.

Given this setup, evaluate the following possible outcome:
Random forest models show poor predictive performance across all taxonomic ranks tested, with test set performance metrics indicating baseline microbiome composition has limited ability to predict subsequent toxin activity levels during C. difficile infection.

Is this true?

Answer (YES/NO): NO